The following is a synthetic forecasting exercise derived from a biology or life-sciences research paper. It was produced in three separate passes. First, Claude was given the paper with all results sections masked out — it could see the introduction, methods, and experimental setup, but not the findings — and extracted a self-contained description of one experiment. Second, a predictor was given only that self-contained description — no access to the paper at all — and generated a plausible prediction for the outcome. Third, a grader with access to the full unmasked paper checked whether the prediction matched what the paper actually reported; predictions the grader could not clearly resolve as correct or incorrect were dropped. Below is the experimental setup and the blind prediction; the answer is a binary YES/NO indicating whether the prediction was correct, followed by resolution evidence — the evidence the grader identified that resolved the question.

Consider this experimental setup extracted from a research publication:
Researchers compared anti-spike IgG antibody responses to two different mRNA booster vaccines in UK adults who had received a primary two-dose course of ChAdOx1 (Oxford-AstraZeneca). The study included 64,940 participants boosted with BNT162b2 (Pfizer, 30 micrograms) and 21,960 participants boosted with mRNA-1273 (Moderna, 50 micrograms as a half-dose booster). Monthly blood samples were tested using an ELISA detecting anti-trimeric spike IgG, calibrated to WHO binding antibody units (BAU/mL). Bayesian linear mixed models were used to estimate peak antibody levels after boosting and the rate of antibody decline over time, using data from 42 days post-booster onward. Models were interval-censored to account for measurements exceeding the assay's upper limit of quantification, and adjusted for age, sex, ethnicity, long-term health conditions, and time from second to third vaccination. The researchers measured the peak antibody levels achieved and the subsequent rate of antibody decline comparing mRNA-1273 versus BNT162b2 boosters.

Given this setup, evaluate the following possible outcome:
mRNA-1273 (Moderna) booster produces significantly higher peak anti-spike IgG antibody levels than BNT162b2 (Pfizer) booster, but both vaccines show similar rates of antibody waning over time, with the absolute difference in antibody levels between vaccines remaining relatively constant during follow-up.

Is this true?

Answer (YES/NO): NO